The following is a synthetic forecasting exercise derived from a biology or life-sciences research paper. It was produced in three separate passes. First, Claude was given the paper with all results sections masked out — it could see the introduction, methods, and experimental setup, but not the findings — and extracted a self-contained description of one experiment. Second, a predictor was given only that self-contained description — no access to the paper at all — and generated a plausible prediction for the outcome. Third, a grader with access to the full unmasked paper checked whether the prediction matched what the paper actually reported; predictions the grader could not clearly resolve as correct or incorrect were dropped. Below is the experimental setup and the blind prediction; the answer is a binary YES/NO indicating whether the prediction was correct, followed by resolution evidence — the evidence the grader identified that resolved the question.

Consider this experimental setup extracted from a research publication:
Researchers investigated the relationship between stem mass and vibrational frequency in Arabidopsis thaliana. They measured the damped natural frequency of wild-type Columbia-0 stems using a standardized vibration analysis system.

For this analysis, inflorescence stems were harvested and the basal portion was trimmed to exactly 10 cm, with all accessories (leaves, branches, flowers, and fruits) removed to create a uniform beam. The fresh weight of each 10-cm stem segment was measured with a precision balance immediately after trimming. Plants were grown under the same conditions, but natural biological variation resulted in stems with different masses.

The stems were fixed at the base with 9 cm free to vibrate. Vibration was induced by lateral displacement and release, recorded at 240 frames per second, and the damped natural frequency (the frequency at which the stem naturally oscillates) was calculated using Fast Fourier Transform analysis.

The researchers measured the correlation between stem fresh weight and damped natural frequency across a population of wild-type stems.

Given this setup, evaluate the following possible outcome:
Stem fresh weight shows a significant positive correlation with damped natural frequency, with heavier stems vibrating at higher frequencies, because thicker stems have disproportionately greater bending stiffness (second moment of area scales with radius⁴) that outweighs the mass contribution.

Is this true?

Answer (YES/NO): YES